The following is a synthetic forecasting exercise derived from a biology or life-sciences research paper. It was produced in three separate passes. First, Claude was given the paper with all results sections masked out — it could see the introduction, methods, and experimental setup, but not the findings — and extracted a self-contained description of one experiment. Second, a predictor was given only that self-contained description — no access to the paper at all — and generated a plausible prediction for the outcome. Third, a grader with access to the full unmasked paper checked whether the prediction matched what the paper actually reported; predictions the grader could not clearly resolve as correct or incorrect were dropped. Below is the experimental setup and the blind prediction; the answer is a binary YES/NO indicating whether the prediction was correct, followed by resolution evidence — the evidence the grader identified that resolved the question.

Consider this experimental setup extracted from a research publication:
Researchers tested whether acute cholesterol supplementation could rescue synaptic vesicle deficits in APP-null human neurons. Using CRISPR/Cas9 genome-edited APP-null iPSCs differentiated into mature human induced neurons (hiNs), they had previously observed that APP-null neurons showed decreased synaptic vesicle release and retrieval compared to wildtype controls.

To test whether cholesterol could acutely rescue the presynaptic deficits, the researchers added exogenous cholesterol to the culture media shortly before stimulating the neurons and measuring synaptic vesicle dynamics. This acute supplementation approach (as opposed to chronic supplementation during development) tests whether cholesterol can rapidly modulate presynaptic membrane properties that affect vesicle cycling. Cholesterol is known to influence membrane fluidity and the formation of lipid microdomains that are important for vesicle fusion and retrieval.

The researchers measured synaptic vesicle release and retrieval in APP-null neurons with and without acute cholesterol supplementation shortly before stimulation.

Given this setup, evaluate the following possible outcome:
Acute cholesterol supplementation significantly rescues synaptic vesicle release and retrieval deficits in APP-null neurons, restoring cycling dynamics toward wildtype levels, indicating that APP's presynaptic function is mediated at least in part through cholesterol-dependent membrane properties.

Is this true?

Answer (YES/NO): YES